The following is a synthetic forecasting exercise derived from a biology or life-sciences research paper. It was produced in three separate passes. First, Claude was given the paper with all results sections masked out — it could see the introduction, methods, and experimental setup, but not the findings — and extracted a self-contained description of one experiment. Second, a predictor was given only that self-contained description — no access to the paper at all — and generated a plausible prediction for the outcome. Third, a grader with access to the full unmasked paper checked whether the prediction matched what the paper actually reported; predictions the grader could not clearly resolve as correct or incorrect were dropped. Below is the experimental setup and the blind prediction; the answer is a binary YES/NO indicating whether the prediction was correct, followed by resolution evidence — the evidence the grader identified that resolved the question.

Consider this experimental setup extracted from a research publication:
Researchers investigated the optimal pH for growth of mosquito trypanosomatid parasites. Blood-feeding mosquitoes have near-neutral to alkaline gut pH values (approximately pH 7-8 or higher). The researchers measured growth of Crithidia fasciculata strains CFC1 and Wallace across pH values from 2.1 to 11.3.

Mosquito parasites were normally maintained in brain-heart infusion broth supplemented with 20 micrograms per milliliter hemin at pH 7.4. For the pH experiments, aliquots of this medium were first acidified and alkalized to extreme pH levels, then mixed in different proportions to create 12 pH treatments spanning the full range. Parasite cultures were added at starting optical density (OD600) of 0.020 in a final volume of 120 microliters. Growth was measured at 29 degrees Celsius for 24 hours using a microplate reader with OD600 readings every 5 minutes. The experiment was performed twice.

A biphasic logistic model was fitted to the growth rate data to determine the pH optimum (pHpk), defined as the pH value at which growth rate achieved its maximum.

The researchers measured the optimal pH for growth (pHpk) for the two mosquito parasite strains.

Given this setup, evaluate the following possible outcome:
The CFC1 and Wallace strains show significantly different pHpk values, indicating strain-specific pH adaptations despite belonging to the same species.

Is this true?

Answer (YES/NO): NO